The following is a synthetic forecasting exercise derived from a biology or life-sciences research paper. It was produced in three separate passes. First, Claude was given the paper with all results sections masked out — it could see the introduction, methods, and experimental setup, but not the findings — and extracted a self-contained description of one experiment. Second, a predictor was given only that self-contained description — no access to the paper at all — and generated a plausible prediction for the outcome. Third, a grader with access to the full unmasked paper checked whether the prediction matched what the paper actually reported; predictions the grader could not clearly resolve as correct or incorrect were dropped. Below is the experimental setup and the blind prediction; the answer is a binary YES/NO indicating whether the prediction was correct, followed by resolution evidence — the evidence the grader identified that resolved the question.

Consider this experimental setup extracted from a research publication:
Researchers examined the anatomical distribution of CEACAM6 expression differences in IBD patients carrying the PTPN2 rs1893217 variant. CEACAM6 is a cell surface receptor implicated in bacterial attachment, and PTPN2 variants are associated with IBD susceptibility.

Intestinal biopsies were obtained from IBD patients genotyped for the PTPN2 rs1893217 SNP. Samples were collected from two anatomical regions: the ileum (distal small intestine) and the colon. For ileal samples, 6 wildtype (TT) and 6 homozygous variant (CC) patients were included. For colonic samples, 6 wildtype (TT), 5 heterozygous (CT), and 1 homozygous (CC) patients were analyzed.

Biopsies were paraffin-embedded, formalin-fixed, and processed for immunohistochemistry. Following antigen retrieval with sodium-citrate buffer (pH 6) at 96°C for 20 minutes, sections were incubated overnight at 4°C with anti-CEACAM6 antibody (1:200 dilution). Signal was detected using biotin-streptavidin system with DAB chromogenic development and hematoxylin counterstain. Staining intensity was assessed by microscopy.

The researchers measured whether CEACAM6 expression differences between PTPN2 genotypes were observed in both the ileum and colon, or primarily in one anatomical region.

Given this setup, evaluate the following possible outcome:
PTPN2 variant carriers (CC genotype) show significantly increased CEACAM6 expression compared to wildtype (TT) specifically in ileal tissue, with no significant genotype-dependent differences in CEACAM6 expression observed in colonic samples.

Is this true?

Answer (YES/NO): NO